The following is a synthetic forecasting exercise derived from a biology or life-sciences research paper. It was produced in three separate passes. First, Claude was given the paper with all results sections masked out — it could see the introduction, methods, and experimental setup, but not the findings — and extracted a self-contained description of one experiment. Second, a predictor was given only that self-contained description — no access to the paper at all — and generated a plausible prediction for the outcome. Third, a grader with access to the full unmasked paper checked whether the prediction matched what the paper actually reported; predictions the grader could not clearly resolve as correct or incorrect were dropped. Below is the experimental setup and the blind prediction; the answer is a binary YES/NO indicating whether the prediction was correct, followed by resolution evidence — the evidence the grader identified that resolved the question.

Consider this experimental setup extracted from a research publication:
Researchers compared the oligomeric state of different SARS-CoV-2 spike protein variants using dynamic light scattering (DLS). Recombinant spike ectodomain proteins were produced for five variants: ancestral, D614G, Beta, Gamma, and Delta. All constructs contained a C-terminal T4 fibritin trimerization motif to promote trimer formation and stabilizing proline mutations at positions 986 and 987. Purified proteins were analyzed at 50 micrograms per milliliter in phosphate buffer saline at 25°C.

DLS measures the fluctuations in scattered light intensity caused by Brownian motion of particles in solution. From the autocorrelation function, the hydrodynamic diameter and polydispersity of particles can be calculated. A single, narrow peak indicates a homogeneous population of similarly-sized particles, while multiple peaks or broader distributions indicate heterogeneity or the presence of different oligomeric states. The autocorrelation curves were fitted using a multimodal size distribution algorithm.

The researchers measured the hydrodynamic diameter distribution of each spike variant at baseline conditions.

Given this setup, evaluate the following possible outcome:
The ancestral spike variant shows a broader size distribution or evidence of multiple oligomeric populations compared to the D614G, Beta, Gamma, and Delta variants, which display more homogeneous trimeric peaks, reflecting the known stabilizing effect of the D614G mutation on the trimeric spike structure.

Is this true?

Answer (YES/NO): NO